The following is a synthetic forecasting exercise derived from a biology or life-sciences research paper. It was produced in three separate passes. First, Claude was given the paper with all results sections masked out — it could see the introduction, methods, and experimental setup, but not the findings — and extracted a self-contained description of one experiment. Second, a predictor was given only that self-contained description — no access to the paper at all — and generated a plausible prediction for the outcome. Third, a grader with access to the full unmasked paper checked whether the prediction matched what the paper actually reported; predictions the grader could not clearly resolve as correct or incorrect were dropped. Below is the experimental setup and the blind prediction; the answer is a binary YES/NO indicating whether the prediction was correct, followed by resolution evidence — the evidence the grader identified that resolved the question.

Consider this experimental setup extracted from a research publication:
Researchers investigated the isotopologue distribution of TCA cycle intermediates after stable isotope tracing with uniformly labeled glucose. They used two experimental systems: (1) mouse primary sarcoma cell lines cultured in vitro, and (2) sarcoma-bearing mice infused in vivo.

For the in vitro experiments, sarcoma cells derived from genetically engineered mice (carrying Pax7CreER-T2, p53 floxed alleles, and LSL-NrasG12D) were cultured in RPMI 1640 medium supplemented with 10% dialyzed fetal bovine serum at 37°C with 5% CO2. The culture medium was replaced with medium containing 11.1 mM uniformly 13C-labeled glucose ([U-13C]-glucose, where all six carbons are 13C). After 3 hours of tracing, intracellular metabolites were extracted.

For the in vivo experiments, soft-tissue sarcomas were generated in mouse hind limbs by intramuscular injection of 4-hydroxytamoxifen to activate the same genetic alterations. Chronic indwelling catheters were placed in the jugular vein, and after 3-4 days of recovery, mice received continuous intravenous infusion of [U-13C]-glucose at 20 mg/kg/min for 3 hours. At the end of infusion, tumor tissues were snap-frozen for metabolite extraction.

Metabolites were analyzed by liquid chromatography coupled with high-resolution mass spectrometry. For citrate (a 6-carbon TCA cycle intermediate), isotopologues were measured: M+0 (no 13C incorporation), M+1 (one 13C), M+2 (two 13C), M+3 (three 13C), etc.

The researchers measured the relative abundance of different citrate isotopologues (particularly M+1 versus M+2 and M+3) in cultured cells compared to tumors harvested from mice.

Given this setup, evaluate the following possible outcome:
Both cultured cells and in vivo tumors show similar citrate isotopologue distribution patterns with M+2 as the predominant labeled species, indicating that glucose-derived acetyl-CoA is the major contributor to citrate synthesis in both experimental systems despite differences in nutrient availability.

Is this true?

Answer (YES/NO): NO